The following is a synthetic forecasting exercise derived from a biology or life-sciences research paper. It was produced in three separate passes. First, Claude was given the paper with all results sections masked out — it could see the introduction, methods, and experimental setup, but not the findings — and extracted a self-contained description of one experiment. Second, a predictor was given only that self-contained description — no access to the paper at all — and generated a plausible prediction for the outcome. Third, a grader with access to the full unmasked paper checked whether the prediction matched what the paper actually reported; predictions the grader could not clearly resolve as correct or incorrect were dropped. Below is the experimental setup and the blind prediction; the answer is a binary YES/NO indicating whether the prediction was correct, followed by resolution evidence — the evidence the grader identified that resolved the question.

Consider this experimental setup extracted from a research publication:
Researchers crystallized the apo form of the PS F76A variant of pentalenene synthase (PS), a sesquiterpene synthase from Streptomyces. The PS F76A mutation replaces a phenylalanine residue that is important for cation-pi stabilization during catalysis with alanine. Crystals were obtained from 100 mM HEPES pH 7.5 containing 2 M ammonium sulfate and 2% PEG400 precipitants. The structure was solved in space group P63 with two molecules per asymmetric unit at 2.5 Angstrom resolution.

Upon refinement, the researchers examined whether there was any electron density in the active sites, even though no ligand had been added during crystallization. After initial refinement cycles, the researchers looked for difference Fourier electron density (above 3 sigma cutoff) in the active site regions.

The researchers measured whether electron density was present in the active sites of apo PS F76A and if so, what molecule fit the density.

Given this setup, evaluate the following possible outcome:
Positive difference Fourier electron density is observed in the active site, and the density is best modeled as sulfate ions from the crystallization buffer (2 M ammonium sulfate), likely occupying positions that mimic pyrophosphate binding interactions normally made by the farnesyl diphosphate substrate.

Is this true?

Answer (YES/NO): NO